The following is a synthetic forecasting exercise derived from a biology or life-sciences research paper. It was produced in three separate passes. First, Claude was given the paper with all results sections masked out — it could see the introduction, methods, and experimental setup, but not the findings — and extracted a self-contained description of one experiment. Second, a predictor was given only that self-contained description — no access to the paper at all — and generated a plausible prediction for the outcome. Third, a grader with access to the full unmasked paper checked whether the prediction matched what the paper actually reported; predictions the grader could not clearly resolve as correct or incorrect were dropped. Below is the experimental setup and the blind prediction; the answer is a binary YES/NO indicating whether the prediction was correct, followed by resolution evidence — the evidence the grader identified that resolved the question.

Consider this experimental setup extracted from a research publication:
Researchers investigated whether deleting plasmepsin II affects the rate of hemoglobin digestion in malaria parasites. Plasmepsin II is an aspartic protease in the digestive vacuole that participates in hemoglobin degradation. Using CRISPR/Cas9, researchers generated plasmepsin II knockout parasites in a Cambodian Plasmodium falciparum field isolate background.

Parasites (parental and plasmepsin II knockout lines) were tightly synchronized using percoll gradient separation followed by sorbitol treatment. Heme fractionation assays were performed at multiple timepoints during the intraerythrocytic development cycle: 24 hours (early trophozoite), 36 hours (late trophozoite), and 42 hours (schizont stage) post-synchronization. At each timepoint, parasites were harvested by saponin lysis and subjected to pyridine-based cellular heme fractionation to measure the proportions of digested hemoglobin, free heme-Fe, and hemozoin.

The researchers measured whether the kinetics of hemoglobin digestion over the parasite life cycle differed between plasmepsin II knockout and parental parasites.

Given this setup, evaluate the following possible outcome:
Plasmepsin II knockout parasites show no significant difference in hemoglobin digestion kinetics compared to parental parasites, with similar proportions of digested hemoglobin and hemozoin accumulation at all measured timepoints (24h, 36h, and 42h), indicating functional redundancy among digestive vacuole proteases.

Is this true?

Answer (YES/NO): NO